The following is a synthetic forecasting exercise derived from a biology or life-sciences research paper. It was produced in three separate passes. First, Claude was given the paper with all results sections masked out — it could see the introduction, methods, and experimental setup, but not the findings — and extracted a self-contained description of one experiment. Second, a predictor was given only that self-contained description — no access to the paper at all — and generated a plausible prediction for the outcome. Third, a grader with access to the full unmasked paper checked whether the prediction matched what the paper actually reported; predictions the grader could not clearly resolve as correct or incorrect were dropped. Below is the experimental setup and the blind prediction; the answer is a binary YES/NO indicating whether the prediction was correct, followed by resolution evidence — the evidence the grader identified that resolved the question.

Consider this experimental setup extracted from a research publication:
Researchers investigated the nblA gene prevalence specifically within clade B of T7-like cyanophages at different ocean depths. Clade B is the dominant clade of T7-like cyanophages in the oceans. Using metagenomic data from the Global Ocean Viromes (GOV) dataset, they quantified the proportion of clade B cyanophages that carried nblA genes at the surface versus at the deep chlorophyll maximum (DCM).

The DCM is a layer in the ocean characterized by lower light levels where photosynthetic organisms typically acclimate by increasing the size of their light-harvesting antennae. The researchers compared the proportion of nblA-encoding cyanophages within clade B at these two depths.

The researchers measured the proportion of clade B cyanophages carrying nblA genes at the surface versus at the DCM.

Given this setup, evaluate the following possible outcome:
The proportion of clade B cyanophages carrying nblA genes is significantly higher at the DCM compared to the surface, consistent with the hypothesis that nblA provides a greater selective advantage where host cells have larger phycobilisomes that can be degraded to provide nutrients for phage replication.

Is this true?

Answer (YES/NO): YES